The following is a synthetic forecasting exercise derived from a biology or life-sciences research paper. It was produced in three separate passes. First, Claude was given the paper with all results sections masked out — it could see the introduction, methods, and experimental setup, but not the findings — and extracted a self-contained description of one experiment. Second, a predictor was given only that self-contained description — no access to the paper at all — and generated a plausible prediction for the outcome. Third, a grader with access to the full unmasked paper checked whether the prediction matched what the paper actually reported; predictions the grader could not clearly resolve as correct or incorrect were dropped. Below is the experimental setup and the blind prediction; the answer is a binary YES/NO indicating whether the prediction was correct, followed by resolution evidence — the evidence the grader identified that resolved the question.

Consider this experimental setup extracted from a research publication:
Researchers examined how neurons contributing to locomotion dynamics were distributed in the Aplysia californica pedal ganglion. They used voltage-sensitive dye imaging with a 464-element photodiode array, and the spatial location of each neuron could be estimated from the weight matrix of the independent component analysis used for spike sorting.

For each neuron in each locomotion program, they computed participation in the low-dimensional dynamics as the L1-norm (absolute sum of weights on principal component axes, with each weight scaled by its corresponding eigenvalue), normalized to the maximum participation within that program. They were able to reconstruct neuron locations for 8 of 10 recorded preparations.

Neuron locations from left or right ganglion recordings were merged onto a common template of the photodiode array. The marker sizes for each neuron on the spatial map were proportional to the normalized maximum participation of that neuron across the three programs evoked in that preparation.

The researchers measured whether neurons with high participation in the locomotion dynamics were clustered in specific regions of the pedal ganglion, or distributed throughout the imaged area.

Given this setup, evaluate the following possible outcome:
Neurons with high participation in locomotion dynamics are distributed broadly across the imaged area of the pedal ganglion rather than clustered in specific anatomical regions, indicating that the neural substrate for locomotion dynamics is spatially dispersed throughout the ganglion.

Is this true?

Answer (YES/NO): NO